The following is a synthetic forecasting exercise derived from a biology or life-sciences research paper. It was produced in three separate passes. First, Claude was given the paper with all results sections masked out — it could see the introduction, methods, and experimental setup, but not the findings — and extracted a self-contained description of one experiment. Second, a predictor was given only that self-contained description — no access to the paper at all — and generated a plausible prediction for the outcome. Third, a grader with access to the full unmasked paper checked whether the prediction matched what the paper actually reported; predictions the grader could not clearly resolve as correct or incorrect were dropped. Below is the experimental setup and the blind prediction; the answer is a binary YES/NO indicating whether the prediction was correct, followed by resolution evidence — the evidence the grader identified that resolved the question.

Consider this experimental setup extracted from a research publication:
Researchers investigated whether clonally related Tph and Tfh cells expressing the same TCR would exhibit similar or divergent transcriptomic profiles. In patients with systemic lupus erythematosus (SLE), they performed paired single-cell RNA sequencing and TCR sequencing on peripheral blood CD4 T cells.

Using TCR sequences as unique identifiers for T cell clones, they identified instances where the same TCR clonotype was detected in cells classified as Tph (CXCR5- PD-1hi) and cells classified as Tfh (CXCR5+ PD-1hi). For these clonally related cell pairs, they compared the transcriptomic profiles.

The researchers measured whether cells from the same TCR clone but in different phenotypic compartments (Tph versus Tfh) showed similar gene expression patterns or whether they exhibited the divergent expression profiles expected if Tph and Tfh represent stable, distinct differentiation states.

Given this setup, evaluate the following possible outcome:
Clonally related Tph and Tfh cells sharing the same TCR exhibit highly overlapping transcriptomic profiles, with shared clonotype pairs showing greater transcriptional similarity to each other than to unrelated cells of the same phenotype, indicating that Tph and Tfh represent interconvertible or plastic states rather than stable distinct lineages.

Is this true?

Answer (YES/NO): YES